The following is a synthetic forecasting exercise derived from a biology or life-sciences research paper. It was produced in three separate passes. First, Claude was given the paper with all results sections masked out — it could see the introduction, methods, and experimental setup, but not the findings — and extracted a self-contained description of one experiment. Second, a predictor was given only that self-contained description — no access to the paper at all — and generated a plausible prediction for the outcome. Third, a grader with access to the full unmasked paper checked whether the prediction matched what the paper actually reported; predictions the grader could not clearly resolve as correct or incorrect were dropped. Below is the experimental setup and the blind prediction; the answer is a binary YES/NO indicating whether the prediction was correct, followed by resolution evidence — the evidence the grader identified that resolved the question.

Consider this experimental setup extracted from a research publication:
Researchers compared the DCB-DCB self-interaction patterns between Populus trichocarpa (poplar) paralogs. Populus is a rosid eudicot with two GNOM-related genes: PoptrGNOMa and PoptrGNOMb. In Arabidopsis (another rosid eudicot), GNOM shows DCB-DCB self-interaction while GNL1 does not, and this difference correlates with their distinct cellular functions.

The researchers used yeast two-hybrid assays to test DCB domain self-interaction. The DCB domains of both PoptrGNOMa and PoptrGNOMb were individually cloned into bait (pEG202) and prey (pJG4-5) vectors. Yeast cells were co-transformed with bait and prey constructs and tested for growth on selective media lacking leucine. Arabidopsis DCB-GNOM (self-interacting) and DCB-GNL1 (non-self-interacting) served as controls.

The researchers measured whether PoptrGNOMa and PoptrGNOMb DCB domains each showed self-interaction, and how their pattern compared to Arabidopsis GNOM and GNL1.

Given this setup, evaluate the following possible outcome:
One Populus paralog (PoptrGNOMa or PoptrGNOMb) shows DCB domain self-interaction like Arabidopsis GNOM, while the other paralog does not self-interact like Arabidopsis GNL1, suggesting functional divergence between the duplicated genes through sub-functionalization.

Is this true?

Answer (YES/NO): NO